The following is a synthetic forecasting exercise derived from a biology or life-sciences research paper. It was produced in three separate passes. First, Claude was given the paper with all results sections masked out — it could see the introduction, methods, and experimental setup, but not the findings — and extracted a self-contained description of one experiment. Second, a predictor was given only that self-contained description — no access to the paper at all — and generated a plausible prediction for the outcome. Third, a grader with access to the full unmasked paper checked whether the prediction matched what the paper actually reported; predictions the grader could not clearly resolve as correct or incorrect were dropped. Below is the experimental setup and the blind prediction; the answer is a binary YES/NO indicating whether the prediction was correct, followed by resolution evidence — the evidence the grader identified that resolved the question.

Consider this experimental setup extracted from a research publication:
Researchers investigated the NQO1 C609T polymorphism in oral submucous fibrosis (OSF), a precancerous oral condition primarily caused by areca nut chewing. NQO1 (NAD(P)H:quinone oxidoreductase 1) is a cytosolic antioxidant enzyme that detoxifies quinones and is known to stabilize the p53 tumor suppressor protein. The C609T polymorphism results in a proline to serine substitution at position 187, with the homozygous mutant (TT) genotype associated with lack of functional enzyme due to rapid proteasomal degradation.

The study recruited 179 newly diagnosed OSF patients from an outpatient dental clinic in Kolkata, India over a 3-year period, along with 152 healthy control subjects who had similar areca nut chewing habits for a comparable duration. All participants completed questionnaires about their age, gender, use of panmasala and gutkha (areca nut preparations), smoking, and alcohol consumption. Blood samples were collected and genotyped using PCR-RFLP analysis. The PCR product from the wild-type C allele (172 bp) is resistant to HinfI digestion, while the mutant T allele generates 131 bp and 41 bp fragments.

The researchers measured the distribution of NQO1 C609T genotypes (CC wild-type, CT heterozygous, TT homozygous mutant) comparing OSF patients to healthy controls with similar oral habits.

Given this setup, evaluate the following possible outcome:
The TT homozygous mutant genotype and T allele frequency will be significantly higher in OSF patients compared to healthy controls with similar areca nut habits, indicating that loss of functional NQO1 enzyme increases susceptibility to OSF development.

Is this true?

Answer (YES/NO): YES